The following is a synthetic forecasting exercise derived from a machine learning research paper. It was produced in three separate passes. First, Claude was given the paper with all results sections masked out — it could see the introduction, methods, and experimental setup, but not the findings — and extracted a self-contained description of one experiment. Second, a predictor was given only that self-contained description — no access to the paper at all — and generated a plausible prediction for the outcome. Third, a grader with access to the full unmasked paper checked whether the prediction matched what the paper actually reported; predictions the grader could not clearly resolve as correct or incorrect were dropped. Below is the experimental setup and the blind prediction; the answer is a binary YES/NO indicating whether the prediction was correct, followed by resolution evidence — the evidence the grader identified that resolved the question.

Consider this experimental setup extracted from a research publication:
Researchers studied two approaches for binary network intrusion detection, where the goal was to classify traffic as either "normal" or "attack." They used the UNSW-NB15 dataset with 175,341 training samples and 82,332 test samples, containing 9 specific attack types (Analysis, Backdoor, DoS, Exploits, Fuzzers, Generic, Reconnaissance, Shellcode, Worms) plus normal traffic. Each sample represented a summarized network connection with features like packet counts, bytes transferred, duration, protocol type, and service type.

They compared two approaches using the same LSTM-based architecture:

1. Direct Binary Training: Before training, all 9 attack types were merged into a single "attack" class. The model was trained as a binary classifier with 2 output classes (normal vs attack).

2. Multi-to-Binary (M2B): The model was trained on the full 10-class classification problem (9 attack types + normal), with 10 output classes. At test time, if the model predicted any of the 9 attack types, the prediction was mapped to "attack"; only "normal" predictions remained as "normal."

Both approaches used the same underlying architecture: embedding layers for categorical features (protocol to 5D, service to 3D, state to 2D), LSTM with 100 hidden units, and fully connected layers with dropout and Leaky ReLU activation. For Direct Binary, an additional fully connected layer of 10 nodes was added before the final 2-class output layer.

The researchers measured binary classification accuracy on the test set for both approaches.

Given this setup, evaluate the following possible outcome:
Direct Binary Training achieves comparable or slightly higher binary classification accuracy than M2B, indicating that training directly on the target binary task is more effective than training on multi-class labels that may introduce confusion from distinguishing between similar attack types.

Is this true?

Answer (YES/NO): YES